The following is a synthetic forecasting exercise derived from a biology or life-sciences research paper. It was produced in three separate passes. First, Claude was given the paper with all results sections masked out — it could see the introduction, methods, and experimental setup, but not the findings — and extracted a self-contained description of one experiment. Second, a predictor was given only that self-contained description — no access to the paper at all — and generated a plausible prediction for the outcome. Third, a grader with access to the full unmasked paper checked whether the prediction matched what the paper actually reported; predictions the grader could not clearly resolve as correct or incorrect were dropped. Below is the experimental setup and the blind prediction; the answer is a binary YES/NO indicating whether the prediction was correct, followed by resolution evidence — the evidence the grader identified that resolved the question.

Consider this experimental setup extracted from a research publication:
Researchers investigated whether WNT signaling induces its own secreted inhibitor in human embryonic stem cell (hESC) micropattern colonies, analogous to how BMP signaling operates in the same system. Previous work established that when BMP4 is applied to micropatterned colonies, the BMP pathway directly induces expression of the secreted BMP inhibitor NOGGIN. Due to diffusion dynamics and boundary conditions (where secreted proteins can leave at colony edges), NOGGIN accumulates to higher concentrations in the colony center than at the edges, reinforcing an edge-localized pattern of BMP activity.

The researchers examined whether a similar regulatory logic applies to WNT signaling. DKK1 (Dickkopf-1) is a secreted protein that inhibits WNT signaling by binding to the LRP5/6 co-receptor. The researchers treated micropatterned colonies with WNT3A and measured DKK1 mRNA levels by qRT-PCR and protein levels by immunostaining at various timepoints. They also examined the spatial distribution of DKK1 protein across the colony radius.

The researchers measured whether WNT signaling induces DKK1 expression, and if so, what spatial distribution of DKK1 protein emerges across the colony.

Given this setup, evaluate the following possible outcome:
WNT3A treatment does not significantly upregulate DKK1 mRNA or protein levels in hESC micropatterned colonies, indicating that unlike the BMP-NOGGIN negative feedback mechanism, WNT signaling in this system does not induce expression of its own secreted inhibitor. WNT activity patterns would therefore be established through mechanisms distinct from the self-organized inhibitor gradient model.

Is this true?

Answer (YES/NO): NO